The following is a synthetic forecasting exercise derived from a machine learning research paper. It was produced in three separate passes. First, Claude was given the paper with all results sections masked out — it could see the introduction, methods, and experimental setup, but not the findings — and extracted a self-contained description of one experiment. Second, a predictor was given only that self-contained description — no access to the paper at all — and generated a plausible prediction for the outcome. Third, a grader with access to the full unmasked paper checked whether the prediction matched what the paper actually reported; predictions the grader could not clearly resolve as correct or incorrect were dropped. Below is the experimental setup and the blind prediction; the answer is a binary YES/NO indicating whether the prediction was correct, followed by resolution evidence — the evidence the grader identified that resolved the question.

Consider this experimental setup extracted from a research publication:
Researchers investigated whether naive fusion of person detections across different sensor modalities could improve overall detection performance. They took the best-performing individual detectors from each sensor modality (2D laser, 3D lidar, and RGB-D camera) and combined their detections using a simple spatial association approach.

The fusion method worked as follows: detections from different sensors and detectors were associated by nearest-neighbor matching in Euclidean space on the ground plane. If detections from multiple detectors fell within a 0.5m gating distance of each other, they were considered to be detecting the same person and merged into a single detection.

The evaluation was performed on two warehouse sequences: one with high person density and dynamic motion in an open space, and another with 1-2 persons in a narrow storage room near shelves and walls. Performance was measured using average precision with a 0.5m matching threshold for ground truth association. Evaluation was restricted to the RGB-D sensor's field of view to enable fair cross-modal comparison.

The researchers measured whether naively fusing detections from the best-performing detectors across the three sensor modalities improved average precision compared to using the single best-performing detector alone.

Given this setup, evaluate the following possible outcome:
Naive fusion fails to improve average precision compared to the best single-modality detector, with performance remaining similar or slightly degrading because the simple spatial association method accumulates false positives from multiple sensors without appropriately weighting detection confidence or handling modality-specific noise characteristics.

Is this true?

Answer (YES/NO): YES